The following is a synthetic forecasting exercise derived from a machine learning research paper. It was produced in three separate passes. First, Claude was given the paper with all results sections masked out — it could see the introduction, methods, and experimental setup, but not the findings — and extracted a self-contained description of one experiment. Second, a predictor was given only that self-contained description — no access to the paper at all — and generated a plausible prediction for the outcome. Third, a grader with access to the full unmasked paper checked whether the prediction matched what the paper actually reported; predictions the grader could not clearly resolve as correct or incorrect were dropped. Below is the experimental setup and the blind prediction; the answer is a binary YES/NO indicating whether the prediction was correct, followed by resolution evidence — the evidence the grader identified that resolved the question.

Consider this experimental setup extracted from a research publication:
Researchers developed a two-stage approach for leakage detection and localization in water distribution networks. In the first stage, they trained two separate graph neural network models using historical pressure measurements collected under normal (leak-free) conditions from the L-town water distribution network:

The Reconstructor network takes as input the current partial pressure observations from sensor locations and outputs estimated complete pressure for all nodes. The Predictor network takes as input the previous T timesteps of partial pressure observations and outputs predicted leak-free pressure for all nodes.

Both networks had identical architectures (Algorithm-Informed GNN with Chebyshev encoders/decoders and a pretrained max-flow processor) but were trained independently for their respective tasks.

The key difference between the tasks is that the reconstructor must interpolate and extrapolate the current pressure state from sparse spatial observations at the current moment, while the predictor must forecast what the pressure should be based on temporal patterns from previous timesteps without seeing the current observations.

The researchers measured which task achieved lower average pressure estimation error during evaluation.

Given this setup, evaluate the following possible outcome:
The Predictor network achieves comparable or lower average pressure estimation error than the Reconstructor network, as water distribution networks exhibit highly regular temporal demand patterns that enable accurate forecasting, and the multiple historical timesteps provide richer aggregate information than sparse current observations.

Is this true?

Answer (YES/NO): YES